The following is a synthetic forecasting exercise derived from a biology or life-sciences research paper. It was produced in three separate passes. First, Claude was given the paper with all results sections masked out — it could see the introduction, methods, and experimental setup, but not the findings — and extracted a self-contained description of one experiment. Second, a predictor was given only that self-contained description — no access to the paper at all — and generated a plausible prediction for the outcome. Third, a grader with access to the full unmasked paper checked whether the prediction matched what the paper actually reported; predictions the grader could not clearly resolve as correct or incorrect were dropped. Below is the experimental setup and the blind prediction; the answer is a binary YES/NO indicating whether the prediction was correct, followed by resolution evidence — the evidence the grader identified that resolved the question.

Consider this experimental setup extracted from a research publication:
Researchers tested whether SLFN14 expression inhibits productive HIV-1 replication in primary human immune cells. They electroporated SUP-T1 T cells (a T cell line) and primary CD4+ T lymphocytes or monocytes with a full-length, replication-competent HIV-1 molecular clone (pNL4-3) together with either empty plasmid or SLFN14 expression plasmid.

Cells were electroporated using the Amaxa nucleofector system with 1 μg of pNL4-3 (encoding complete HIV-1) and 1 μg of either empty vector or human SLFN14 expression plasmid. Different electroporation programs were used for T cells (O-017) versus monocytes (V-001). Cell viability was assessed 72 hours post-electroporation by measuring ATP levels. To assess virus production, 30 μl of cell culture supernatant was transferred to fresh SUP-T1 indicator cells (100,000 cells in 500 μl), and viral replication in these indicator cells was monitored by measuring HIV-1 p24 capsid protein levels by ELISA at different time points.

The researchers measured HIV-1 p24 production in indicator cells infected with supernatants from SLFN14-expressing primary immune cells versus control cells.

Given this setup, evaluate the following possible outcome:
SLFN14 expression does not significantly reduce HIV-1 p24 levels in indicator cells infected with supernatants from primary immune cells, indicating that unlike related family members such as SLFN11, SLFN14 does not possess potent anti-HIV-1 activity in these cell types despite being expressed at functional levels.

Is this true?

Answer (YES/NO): NO